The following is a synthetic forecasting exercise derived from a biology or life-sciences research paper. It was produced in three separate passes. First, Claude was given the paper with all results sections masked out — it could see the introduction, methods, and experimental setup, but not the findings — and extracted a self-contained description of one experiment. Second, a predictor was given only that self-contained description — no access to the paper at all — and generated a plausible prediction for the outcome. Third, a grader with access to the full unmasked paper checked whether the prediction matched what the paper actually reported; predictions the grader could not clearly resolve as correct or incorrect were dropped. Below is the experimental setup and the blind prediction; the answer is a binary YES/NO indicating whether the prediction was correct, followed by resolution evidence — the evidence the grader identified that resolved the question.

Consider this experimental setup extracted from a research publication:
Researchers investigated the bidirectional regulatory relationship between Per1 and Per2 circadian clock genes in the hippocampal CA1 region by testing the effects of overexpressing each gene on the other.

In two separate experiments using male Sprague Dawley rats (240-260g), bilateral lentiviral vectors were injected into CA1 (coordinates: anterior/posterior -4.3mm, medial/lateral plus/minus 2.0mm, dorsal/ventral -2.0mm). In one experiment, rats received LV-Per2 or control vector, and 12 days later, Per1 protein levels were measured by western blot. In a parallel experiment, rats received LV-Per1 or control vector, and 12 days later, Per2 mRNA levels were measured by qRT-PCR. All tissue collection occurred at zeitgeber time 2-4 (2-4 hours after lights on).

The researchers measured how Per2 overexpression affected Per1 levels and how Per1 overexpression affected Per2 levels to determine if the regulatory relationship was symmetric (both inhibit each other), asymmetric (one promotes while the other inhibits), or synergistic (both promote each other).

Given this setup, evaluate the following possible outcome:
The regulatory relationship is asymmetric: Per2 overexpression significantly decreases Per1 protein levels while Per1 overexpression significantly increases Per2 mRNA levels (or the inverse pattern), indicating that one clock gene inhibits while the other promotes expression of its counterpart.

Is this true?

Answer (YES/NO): YES